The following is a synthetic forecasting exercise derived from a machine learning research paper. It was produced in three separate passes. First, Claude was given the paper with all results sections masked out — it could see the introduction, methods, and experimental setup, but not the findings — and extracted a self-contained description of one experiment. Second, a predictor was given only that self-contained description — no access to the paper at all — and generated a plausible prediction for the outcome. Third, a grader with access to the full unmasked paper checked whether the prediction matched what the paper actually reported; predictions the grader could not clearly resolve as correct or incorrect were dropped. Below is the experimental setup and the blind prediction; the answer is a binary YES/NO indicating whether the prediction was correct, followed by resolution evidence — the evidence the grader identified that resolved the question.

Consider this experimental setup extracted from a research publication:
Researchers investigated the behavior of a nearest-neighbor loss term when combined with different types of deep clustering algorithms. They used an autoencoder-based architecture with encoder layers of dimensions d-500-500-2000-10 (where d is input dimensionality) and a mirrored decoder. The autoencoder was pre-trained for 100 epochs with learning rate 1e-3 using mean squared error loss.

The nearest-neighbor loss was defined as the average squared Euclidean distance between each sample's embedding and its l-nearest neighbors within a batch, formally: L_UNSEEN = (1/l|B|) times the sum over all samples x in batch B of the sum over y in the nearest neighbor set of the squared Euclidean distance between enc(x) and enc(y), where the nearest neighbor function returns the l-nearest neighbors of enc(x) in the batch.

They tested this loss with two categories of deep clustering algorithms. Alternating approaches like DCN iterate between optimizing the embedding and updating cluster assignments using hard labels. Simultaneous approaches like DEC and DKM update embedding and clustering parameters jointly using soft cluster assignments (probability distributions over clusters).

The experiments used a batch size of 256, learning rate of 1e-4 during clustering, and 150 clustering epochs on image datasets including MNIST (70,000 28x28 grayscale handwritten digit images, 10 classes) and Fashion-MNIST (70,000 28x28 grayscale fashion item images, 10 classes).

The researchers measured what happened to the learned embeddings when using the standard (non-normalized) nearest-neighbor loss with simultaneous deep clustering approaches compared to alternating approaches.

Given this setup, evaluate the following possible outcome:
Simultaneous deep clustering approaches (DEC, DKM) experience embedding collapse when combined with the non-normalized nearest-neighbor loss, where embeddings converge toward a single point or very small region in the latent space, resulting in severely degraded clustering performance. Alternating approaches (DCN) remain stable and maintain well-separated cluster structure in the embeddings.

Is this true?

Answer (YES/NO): YES